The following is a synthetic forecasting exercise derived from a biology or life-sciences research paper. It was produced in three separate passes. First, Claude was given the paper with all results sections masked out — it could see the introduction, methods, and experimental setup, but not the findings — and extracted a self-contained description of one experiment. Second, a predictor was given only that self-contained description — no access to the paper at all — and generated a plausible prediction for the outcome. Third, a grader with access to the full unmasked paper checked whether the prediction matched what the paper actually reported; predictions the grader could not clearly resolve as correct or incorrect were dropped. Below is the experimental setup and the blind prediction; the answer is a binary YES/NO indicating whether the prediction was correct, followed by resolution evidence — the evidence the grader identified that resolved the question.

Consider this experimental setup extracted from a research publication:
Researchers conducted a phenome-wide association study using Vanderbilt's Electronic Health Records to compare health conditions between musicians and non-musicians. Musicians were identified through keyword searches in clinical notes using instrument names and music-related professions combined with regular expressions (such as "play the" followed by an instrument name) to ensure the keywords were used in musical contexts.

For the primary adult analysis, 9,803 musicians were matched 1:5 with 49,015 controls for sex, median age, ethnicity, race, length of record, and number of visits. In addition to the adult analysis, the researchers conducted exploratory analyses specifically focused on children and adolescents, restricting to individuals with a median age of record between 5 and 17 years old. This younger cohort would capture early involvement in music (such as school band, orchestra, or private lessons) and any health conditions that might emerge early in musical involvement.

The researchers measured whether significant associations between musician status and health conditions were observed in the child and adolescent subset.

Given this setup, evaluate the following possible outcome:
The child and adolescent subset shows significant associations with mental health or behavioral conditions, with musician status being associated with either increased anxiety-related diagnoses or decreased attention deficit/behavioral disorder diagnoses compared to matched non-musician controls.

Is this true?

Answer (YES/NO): YES